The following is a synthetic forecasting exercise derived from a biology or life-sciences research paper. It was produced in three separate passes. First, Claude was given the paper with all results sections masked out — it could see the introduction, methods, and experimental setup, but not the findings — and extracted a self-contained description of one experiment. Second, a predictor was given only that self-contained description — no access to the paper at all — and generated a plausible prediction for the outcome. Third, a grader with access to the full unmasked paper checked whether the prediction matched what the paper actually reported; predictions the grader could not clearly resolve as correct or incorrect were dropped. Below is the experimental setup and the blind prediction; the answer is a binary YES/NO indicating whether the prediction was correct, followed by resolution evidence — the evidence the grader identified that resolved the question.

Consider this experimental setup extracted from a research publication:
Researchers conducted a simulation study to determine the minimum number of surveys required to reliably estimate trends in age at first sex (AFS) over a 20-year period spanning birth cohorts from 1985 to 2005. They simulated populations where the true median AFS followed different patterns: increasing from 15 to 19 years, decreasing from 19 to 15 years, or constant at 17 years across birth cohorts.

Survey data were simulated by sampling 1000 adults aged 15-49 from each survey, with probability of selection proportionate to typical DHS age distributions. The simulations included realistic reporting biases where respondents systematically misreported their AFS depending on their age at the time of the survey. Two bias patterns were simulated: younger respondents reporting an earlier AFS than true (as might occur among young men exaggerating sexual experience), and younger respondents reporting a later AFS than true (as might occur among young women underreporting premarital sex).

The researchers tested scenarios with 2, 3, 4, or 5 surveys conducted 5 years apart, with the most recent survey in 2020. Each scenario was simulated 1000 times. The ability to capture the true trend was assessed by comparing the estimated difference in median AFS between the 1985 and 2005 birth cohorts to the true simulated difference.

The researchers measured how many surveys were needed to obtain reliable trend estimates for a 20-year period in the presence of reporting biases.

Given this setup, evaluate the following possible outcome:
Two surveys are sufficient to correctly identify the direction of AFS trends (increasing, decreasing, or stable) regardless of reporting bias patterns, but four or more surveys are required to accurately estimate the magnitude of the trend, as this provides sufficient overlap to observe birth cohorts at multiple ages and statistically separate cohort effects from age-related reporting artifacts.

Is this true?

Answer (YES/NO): NO